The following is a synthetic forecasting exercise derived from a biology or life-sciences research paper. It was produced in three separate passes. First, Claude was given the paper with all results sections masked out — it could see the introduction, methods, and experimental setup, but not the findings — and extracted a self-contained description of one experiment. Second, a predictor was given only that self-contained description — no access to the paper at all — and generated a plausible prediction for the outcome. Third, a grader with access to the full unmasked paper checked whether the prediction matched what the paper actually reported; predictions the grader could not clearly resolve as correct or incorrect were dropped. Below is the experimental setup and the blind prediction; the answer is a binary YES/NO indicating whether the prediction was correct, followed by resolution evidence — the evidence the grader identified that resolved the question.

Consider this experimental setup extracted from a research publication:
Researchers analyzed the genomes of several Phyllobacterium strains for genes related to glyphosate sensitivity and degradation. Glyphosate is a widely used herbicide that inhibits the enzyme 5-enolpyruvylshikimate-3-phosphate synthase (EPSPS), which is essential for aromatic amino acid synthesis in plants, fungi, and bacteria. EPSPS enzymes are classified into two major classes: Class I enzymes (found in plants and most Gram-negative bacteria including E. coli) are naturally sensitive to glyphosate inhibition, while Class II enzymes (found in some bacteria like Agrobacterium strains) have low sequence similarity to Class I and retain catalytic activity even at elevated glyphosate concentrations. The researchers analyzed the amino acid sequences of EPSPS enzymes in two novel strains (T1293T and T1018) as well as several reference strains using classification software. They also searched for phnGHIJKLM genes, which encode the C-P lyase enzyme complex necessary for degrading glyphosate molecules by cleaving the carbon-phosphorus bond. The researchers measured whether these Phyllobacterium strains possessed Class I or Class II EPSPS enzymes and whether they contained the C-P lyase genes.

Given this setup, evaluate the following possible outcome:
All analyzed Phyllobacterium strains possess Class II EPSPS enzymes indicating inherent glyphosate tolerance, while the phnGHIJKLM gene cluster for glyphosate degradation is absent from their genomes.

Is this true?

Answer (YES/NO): NO